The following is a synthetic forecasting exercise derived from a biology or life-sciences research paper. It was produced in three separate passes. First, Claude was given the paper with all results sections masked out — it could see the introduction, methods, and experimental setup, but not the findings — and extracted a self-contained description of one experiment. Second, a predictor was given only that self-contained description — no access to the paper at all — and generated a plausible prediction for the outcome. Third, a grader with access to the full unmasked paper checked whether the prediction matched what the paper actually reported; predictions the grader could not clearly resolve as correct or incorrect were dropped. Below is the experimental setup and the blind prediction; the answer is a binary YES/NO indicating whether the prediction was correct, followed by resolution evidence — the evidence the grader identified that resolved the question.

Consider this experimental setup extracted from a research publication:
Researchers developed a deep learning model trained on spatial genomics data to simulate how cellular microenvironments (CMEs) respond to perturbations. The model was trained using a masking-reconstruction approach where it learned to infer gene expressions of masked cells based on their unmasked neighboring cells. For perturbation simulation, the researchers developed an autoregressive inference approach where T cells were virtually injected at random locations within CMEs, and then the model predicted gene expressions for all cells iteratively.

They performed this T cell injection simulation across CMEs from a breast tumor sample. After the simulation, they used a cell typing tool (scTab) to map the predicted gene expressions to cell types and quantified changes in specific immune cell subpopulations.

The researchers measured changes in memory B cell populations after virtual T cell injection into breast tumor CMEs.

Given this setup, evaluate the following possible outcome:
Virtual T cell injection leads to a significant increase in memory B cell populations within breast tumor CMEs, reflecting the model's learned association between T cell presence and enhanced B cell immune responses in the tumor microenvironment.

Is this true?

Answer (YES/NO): YES